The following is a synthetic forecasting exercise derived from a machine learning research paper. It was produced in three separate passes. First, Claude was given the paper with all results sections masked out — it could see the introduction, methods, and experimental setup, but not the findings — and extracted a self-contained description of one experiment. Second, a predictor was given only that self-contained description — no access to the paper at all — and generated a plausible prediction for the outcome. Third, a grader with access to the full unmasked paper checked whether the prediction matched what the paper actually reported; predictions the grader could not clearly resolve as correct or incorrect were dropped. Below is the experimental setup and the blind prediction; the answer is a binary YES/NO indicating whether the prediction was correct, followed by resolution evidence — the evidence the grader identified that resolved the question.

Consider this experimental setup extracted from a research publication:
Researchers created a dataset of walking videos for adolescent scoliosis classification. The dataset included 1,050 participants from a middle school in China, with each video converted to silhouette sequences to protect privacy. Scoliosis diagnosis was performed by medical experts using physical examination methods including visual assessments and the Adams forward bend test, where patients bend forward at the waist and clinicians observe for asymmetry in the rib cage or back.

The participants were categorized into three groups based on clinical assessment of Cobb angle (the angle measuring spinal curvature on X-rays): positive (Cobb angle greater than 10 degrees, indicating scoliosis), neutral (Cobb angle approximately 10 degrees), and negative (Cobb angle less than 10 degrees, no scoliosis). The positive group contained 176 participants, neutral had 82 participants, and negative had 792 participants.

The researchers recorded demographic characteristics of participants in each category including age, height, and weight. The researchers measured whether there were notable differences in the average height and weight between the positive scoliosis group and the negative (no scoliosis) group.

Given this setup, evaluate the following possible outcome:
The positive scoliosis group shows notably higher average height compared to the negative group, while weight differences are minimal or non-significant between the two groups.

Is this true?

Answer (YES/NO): NO